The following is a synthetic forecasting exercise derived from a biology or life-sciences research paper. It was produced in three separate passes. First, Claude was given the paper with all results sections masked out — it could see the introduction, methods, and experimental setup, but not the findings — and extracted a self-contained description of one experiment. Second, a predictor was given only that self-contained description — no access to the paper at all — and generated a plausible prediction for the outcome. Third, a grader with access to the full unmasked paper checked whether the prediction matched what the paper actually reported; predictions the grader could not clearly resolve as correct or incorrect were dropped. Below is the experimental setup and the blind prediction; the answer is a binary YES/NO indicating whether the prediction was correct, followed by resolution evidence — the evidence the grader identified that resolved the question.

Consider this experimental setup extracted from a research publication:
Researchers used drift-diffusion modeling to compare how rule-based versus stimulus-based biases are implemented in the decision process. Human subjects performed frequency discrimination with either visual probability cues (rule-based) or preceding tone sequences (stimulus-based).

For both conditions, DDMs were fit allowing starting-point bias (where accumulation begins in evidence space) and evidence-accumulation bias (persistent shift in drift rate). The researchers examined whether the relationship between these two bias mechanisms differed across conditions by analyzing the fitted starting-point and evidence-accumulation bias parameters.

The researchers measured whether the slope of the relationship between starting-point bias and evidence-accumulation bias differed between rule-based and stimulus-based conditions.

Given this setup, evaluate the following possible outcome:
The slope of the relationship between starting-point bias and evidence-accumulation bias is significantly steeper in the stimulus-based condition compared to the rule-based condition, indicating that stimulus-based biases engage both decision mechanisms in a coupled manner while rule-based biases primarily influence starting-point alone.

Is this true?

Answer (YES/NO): NO